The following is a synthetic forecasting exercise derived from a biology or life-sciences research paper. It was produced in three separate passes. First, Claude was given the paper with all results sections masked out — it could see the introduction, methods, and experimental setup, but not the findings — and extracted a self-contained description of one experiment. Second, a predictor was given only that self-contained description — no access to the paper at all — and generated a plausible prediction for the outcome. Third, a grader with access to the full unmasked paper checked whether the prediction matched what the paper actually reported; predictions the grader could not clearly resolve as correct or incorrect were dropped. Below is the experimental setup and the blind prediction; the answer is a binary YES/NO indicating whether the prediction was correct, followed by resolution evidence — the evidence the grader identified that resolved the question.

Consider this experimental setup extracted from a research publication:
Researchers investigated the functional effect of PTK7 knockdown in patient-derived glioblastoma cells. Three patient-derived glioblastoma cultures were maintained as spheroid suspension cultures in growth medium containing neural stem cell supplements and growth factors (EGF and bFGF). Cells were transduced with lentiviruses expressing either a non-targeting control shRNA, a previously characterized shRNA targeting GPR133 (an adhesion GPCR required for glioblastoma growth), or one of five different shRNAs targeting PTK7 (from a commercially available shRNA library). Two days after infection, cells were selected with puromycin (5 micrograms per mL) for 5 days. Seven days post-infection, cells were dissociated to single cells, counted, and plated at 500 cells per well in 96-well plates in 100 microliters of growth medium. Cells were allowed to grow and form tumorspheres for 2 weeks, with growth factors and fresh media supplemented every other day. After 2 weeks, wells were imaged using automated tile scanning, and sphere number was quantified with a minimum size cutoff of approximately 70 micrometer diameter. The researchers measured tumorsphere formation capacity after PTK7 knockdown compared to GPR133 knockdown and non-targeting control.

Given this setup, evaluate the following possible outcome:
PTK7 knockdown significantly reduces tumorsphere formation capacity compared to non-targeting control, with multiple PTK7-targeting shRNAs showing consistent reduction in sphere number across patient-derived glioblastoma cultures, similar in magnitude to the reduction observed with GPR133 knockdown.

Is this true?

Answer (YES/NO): YES